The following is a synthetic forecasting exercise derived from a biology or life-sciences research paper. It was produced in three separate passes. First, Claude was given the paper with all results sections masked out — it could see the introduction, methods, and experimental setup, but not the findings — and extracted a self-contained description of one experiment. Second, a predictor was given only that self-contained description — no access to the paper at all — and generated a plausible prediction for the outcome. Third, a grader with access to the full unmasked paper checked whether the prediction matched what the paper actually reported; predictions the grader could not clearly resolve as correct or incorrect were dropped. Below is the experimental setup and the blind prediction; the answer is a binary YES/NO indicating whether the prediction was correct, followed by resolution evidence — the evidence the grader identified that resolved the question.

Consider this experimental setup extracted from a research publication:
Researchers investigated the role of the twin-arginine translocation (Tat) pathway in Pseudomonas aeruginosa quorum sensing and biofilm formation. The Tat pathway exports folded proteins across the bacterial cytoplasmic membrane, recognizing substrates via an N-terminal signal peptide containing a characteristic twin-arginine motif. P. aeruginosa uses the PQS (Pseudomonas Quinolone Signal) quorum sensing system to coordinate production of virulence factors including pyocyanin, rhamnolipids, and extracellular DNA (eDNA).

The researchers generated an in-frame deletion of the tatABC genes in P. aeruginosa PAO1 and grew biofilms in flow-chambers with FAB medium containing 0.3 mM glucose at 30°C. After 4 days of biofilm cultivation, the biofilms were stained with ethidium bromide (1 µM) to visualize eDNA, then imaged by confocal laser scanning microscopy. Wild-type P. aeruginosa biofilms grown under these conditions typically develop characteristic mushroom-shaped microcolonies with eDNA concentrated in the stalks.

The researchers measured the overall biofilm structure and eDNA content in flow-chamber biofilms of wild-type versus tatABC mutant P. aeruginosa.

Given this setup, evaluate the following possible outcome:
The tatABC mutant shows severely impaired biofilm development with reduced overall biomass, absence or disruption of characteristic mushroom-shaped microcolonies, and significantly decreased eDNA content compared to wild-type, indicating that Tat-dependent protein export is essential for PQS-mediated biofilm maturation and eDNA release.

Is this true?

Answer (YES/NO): YES